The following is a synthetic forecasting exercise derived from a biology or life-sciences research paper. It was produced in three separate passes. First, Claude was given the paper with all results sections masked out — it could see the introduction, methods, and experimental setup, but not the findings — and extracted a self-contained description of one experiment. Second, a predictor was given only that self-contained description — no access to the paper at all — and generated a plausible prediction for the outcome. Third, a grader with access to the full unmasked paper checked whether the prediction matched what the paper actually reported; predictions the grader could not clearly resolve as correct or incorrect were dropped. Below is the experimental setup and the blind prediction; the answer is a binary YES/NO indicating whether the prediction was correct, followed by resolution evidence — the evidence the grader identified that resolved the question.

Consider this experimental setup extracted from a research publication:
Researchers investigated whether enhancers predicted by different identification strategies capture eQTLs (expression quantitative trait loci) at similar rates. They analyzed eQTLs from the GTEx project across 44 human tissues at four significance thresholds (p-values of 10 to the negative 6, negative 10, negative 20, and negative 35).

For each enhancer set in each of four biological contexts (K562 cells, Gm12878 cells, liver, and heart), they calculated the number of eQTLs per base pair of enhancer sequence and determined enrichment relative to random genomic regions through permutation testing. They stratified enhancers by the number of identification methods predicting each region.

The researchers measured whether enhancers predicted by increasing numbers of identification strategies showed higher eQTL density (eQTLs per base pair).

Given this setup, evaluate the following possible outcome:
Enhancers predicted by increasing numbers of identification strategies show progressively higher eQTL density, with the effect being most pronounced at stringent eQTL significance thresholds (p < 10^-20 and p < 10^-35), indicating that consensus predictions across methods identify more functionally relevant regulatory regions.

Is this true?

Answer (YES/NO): NO